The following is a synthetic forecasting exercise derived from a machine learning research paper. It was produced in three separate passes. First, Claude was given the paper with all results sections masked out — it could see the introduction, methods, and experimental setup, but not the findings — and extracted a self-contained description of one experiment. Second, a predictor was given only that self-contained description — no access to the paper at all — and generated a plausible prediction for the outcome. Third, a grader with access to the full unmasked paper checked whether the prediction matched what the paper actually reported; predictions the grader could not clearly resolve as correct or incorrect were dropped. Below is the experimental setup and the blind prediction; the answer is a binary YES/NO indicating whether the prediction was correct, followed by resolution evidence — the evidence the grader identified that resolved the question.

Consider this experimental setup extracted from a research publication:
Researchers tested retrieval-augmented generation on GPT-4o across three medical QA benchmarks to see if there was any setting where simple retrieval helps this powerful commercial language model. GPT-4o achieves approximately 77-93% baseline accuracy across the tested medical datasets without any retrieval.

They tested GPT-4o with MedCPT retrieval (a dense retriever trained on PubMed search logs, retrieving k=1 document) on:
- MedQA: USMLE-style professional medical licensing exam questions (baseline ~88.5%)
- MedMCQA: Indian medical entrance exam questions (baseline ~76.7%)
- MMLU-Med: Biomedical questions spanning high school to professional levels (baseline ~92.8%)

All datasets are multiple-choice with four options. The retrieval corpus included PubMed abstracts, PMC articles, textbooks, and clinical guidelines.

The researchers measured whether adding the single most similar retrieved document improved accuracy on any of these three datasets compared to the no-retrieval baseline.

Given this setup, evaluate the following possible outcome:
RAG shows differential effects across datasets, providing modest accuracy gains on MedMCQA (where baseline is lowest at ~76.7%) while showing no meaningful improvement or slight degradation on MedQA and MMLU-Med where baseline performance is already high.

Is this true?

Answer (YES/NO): NO